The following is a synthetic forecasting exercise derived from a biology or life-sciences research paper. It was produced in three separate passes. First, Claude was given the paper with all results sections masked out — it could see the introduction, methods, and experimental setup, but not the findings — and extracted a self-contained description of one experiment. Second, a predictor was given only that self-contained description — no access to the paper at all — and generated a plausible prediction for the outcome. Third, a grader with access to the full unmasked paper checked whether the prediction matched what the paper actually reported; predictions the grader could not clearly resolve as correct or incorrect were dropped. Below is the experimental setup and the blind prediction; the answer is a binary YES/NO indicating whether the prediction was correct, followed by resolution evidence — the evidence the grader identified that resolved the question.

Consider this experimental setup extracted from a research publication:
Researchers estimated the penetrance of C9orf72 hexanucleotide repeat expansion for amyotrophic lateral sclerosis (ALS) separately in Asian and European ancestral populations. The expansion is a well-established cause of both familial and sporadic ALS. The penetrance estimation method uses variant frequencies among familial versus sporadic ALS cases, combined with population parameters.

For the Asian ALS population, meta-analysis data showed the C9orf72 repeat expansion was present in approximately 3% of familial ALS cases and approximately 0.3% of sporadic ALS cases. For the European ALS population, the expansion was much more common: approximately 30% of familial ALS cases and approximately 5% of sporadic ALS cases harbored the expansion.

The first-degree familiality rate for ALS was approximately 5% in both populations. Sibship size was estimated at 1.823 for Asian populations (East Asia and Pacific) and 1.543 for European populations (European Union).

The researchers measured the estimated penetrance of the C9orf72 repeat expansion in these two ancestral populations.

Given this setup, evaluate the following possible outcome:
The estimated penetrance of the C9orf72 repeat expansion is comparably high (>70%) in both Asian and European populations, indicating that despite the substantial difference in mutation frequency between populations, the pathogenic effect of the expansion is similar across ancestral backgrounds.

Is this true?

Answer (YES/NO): NO